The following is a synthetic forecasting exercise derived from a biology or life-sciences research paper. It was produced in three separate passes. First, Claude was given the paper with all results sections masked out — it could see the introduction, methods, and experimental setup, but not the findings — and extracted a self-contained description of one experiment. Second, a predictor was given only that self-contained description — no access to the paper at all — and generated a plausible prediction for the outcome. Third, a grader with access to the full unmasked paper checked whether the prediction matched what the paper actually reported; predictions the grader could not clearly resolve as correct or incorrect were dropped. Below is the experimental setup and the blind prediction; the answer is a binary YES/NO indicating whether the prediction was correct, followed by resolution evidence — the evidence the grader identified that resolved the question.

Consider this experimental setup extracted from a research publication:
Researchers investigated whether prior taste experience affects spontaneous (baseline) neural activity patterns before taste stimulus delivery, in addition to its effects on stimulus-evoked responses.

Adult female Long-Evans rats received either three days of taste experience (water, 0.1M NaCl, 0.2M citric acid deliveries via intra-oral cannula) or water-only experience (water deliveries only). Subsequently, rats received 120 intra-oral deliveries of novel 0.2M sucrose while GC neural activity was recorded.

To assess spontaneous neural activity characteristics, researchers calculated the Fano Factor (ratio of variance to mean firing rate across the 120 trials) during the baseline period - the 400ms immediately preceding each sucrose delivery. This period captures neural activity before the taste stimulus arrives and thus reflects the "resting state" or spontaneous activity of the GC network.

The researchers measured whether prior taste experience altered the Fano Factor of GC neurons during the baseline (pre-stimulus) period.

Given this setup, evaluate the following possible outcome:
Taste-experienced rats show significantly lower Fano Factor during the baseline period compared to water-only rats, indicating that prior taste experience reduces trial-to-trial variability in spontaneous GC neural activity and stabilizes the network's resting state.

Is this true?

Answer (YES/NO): YES